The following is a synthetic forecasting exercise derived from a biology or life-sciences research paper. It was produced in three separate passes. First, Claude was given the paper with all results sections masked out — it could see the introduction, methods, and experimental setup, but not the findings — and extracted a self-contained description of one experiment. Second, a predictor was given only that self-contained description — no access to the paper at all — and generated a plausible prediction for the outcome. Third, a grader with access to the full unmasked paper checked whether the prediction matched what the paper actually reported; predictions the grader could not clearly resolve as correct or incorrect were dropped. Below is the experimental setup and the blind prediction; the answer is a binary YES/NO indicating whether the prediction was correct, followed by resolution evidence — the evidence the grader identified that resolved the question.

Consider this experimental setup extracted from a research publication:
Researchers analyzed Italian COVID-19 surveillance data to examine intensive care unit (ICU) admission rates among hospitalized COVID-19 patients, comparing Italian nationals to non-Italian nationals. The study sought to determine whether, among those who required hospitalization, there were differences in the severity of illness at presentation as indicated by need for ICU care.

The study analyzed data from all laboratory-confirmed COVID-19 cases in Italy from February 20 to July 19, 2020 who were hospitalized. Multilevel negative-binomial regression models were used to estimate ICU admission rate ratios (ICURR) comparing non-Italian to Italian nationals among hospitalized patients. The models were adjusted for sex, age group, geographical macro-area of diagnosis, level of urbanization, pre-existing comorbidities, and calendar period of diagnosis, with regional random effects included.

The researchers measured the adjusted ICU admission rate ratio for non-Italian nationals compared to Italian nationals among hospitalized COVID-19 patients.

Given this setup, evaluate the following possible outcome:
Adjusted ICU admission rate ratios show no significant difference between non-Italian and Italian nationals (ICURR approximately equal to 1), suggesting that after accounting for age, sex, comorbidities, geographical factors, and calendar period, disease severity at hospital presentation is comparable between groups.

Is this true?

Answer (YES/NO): NO